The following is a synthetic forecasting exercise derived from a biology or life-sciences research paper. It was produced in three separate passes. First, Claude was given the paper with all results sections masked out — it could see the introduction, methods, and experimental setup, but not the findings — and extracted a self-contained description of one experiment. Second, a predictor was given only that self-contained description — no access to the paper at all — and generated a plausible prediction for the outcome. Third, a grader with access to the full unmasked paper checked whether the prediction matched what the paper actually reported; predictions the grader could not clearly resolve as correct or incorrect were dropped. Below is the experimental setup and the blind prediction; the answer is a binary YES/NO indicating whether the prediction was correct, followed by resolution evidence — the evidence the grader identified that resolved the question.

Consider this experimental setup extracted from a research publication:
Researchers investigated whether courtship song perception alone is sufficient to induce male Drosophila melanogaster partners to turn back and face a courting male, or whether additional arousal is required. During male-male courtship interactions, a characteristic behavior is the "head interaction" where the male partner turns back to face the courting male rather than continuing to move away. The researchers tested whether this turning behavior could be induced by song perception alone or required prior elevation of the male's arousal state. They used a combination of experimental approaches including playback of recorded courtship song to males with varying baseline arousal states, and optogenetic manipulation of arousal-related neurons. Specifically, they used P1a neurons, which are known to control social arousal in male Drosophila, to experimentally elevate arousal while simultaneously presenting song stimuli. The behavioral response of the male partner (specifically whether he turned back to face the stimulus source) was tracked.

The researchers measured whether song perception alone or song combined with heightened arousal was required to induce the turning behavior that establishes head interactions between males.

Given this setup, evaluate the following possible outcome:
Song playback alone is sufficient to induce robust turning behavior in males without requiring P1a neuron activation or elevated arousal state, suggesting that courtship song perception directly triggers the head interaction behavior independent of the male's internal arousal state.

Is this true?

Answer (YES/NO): NO